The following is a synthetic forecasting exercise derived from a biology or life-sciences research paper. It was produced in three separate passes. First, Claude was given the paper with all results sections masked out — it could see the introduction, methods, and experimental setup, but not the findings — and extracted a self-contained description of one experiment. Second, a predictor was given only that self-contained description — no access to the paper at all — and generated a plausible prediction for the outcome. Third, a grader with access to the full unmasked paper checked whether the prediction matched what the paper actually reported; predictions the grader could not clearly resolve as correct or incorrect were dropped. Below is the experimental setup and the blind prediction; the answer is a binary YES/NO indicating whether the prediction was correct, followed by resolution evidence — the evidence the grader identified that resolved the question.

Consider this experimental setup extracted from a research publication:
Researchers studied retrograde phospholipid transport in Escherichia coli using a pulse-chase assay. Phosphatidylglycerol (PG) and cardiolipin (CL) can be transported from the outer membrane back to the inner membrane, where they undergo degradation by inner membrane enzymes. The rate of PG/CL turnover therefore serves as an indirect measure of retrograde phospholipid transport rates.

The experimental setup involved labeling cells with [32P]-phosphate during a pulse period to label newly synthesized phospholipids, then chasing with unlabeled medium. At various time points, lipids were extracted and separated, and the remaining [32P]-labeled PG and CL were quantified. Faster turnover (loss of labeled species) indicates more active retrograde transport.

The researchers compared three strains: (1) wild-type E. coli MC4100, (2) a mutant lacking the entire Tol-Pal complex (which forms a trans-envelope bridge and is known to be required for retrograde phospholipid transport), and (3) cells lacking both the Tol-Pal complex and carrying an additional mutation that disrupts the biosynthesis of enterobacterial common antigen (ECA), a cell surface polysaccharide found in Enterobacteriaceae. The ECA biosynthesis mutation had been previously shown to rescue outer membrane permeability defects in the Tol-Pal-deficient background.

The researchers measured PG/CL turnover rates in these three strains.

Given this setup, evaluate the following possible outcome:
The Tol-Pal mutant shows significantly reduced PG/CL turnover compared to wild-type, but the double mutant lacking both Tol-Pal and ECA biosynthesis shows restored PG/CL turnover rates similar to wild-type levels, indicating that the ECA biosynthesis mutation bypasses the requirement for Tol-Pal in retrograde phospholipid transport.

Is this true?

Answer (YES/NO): NO